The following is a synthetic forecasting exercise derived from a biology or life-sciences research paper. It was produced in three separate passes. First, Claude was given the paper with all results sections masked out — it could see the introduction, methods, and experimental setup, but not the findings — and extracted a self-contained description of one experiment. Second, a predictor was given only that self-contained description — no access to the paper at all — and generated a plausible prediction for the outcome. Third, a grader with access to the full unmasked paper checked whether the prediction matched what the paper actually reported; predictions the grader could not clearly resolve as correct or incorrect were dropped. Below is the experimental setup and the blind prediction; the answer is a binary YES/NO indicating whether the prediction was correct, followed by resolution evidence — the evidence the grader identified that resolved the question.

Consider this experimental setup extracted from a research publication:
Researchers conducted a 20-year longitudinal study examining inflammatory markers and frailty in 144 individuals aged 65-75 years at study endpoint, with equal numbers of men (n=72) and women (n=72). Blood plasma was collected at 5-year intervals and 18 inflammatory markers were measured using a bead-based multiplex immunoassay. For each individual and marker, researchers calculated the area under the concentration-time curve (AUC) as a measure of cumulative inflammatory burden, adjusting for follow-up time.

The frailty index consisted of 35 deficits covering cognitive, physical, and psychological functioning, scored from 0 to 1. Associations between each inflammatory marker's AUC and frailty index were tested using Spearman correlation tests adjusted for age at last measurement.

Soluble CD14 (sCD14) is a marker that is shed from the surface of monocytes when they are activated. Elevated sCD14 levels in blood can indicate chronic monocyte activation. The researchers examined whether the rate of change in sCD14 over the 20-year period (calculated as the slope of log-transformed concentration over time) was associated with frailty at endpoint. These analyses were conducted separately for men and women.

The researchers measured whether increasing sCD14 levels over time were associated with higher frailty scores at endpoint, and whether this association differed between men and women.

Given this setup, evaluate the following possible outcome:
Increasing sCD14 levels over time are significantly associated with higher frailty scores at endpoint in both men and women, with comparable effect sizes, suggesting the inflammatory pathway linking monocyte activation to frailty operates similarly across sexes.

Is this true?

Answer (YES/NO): NO